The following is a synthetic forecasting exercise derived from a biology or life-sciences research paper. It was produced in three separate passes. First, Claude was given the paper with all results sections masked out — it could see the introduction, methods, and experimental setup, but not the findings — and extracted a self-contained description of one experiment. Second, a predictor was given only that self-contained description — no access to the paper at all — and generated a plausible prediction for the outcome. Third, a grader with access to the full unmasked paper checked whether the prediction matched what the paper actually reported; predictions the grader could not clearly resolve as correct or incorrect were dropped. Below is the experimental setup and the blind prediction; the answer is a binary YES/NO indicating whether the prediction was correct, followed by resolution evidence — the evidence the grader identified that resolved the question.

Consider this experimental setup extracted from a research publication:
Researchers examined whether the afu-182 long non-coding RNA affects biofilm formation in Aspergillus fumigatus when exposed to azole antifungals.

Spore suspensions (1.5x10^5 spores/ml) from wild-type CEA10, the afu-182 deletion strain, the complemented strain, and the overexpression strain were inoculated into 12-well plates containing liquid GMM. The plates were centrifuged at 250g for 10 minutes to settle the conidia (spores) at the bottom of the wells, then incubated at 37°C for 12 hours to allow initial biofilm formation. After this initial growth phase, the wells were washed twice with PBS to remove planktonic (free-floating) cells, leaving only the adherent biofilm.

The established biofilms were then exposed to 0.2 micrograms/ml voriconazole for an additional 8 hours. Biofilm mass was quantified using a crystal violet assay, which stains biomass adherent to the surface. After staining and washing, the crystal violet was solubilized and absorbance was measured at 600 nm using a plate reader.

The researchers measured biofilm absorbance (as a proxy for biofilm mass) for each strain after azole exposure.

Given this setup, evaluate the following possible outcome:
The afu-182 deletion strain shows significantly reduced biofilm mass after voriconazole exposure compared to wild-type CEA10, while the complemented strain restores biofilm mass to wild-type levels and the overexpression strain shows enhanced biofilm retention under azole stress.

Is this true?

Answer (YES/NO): NO